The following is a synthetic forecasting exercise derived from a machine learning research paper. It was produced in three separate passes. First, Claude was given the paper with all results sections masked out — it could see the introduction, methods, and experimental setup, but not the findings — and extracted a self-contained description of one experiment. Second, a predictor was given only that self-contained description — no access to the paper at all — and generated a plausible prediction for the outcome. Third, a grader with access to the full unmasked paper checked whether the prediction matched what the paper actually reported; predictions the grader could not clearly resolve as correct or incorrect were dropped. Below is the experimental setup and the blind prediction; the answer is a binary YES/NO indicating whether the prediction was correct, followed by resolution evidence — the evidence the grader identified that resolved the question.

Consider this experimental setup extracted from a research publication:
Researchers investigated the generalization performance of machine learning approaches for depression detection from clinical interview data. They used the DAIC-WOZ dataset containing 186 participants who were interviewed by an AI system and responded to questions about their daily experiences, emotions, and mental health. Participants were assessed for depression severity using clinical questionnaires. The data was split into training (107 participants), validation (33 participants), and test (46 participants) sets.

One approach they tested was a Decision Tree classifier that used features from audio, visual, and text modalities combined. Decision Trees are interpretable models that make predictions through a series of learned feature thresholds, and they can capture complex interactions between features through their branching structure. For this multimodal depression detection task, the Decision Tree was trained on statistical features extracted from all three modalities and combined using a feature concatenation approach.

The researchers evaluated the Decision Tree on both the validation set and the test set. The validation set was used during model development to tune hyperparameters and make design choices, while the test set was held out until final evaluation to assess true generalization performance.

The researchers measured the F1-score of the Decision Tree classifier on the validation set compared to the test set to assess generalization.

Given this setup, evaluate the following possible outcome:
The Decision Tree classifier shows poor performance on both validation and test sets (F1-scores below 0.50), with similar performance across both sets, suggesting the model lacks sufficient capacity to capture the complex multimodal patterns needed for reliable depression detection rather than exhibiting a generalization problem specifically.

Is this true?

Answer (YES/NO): NO